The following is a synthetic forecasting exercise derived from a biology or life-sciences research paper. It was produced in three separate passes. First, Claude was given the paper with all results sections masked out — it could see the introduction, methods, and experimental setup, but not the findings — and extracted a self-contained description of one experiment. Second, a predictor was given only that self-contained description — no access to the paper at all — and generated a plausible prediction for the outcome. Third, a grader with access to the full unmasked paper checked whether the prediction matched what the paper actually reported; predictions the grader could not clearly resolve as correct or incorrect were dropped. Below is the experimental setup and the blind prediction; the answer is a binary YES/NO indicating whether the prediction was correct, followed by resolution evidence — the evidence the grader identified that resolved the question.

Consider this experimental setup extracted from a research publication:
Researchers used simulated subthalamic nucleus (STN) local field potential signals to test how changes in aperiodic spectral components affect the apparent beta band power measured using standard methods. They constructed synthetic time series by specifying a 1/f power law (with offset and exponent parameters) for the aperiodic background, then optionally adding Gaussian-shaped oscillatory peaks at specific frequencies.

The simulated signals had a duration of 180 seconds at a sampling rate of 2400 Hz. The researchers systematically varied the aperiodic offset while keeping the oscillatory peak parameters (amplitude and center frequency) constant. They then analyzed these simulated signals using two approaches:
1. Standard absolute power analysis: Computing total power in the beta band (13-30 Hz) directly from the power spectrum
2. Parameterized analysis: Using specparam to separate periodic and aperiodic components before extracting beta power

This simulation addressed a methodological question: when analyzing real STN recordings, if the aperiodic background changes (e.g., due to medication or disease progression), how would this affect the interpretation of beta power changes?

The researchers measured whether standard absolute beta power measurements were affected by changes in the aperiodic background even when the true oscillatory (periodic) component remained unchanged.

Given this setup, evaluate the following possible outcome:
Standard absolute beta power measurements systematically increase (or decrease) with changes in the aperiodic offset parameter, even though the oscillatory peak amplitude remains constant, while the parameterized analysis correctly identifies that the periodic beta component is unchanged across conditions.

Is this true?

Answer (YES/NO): YES